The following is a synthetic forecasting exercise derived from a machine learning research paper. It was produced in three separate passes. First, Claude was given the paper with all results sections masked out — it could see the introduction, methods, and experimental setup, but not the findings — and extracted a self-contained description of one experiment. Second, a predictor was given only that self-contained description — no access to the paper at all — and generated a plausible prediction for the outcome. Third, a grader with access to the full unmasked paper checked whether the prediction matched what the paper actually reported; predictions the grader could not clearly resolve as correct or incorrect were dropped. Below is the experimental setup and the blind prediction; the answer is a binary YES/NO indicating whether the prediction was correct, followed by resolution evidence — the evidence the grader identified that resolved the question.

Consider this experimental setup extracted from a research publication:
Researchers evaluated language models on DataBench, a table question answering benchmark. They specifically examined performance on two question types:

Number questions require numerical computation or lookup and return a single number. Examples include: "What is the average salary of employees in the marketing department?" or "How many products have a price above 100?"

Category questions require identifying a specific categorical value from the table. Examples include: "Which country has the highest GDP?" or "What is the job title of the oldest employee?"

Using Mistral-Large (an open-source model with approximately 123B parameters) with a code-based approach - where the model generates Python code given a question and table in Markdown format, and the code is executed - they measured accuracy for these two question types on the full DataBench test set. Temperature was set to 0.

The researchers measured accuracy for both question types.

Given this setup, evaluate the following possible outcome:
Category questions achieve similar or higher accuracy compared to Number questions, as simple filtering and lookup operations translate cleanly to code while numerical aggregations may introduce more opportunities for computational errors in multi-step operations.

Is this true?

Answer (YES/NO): NO